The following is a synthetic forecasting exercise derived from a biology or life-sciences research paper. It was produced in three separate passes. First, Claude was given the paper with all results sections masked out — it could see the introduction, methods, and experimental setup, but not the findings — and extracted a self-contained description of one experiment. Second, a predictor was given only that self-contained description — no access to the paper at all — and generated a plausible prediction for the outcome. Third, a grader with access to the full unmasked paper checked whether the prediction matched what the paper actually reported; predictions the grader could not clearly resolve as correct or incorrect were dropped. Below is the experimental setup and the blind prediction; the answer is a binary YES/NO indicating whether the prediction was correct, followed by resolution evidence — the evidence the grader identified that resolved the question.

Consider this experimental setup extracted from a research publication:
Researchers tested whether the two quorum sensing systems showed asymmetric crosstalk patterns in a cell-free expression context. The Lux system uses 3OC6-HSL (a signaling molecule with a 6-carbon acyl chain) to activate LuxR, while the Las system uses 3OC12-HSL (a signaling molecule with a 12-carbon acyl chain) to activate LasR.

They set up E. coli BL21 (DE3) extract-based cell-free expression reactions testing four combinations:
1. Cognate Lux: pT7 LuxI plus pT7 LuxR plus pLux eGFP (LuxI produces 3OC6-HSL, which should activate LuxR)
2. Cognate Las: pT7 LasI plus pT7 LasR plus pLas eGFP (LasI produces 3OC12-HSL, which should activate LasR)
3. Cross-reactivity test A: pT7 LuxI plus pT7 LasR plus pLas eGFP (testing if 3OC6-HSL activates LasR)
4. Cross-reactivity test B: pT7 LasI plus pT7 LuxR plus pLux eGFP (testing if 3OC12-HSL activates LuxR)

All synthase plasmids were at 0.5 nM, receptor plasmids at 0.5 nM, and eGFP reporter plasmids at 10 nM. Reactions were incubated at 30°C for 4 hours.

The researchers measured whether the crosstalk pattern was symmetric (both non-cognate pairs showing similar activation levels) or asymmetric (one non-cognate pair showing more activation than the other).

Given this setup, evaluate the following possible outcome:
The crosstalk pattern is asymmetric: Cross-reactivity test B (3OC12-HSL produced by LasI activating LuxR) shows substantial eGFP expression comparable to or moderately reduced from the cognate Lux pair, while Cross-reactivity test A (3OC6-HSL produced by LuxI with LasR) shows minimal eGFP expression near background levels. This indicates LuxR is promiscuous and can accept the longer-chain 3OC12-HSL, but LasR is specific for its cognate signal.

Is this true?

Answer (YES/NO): YES